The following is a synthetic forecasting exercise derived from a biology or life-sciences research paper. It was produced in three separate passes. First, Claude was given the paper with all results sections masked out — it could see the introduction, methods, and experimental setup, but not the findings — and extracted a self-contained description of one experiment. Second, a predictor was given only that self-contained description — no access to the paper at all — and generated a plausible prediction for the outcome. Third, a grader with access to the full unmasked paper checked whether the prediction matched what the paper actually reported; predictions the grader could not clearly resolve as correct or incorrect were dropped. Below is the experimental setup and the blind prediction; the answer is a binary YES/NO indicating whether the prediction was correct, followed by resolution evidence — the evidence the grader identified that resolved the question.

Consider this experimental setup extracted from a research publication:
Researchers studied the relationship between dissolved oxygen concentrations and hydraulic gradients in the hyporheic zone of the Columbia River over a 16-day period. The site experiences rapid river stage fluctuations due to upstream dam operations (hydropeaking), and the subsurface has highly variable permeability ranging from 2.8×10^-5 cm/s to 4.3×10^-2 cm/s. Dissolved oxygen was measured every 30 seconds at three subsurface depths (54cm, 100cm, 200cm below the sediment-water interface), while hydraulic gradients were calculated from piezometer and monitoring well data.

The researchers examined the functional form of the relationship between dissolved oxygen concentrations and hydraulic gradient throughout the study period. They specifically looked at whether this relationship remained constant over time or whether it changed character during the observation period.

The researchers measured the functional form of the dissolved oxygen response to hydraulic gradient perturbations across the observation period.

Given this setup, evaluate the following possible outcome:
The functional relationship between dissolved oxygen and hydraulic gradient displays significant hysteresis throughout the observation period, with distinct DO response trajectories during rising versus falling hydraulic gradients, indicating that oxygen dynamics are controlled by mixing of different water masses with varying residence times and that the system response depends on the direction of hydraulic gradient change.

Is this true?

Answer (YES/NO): NO